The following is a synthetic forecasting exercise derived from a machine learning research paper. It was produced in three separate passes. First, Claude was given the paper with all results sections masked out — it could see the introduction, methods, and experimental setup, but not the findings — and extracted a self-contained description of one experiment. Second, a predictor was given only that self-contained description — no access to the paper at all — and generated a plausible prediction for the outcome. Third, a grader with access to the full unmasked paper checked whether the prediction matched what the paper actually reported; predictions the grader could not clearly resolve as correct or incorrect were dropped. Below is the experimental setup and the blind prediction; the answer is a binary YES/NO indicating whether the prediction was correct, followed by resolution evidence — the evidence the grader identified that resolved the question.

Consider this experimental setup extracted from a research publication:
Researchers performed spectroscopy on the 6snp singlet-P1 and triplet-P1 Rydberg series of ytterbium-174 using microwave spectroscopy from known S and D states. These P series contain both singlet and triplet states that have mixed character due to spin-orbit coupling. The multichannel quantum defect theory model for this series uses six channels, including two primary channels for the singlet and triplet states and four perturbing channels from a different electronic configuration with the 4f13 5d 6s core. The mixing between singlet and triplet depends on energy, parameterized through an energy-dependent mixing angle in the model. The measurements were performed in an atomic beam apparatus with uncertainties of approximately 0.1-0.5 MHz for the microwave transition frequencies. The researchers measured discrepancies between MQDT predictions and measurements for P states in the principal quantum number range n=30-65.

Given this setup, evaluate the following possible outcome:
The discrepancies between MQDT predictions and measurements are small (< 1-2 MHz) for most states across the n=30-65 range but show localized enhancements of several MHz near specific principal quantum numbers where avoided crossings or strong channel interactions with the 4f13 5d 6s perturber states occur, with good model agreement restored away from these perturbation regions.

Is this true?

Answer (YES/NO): NO